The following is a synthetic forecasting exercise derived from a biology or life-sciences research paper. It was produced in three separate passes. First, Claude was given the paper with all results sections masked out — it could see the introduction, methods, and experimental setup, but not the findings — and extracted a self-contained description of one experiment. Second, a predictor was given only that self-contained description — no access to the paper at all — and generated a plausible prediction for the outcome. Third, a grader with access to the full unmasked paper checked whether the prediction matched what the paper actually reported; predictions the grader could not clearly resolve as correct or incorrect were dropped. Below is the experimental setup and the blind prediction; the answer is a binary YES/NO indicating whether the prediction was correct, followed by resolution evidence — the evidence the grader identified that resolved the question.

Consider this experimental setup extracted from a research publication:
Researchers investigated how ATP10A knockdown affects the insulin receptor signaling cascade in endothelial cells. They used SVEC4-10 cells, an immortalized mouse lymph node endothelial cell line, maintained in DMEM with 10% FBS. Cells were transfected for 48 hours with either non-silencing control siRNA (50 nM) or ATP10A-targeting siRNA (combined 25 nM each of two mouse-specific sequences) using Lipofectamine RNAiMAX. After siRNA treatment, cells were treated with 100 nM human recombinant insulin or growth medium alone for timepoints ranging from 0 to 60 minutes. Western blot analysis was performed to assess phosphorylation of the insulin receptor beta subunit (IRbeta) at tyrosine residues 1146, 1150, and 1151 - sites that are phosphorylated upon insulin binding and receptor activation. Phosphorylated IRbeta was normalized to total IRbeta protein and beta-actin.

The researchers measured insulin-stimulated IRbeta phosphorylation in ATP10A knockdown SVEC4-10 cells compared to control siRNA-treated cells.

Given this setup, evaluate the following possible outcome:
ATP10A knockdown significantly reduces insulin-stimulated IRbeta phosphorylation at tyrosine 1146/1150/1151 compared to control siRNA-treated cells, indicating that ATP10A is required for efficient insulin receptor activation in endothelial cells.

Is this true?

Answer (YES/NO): NO